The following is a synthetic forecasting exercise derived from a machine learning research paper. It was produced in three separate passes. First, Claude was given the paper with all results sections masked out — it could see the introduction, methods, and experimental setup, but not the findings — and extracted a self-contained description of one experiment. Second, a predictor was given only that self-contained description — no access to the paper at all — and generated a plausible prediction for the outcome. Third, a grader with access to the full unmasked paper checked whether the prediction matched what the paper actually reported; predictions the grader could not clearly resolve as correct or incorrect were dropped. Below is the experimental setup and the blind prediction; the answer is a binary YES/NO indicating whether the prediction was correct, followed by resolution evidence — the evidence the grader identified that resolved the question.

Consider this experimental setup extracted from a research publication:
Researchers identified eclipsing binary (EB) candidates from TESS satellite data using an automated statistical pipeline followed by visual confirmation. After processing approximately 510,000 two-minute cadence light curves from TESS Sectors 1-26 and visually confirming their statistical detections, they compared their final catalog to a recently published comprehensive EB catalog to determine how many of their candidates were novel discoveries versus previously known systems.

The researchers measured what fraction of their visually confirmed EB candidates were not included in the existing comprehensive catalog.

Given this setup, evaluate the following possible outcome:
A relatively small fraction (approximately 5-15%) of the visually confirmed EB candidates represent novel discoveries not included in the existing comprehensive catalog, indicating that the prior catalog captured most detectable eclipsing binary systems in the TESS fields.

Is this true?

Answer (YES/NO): NO